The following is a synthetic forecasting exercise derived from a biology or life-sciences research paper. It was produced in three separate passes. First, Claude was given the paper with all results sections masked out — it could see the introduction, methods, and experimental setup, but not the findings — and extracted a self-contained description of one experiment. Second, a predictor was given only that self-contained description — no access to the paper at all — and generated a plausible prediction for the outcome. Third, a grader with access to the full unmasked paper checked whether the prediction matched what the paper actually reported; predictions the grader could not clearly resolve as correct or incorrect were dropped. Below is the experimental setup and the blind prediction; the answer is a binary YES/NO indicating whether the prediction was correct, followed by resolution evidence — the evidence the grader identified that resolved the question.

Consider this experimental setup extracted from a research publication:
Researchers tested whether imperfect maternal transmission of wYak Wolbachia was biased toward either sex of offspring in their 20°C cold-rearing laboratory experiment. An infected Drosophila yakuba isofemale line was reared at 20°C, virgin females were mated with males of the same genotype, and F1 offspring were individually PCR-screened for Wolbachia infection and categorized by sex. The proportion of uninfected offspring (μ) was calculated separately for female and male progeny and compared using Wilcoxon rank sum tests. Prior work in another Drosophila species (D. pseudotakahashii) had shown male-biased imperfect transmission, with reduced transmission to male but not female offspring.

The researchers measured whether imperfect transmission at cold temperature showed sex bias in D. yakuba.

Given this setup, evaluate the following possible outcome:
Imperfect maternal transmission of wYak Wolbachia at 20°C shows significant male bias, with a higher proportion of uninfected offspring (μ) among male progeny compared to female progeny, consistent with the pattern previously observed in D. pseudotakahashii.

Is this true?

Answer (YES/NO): NO